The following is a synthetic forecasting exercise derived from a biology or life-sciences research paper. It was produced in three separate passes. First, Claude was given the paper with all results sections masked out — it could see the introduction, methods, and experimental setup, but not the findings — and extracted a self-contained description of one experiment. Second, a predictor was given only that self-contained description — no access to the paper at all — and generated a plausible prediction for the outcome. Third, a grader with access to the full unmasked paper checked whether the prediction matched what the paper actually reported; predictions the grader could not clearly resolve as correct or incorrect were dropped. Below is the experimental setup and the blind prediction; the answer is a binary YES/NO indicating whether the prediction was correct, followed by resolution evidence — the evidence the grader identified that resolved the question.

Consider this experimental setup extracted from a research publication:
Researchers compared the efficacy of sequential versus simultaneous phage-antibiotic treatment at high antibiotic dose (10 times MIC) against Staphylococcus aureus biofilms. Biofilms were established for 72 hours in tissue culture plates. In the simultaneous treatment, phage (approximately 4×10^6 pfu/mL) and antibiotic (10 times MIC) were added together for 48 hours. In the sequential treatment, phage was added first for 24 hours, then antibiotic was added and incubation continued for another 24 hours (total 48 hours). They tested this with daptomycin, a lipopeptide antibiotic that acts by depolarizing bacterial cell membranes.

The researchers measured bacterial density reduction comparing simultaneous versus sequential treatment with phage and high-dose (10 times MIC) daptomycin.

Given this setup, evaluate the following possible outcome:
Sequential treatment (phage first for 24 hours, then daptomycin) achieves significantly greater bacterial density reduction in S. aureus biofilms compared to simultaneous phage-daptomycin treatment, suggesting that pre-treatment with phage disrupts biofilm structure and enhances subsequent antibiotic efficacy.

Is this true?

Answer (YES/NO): NO